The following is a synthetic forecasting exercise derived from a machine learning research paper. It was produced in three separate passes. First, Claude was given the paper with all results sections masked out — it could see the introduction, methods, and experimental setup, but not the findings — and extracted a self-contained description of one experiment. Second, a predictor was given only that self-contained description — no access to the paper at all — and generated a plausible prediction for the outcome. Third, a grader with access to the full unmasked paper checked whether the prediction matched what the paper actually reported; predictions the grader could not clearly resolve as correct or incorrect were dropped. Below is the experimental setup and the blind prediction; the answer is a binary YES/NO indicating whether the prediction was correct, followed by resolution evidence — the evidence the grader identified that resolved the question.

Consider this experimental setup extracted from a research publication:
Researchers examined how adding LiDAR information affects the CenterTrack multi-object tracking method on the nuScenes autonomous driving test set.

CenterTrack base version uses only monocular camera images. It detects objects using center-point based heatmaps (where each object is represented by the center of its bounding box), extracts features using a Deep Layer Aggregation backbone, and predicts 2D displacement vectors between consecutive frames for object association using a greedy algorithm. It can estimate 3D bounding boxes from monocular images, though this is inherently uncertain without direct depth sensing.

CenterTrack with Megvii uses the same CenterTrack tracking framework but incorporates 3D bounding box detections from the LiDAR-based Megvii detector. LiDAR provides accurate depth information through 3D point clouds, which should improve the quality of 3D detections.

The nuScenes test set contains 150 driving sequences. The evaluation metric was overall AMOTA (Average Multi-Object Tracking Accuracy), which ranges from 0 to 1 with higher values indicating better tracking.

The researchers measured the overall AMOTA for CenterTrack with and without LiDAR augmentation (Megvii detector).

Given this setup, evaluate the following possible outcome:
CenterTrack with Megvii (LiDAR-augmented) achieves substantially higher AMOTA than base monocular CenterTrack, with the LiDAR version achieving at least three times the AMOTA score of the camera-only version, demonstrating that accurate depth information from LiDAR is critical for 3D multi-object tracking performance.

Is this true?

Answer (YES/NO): NO